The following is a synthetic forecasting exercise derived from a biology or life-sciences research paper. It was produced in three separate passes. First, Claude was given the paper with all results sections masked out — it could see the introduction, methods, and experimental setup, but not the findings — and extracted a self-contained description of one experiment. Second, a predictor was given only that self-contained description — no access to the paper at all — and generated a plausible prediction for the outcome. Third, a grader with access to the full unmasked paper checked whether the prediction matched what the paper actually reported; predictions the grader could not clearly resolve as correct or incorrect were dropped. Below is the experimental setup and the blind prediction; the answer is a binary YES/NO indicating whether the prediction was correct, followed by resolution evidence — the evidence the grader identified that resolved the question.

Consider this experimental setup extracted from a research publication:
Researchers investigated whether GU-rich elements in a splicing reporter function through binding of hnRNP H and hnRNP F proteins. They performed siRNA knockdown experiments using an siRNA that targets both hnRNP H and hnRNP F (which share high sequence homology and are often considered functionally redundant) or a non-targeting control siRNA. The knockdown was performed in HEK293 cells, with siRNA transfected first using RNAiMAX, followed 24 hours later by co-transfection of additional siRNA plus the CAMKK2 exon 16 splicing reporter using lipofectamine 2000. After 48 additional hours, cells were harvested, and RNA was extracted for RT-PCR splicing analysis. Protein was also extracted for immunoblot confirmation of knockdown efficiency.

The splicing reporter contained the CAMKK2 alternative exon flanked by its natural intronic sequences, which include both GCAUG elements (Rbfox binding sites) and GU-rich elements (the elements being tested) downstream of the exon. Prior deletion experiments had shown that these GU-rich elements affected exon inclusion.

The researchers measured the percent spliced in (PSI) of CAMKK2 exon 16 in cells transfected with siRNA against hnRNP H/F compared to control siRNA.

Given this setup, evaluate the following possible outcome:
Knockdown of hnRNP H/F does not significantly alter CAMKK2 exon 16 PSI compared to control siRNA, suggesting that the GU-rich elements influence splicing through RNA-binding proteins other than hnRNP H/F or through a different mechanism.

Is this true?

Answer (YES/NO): NO